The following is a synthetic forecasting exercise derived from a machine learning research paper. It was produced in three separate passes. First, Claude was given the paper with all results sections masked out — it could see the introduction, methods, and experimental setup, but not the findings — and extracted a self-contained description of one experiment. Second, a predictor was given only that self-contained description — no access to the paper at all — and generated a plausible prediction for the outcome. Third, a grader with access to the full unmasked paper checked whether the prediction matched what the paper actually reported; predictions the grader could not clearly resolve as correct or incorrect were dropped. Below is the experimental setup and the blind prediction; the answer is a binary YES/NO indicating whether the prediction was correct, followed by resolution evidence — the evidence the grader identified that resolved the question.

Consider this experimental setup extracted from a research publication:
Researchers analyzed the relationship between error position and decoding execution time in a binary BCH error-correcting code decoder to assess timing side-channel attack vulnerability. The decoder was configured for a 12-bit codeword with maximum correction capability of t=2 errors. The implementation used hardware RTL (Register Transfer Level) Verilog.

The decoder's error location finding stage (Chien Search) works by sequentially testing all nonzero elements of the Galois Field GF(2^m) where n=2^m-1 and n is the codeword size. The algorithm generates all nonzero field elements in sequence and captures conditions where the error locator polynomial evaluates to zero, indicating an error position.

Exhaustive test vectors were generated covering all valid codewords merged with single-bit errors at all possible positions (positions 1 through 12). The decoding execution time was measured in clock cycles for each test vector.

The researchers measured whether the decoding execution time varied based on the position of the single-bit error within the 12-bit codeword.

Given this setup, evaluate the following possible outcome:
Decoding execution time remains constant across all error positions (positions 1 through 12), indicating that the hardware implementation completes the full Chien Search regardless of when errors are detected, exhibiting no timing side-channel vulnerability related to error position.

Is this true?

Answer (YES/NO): YES